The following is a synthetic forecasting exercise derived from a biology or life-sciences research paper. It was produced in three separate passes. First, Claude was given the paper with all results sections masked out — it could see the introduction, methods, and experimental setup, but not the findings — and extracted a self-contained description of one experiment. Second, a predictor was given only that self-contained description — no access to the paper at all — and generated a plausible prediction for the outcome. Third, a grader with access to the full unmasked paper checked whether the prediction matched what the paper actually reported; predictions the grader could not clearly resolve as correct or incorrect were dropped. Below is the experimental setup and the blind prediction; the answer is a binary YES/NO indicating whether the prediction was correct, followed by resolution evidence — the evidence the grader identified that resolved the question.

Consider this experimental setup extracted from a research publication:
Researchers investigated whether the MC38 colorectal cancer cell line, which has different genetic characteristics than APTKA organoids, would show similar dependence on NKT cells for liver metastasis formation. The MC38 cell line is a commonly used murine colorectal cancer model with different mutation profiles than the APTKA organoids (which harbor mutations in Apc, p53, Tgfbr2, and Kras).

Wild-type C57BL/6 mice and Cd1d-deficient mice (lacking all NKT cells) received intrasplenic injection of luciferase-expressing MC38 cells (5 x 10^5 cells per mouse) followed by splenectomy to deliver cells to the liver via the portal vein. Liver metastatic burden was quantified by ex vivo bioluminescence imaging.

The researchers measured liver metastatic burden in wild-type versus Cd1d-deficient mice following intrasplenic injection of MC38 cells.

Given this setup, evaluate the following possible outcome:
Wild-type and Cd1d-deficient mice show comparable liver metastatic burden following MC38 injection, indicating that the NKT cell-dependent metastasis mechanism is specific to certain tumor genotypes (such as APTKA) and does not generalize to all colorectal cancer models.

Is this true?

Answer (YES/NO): NO